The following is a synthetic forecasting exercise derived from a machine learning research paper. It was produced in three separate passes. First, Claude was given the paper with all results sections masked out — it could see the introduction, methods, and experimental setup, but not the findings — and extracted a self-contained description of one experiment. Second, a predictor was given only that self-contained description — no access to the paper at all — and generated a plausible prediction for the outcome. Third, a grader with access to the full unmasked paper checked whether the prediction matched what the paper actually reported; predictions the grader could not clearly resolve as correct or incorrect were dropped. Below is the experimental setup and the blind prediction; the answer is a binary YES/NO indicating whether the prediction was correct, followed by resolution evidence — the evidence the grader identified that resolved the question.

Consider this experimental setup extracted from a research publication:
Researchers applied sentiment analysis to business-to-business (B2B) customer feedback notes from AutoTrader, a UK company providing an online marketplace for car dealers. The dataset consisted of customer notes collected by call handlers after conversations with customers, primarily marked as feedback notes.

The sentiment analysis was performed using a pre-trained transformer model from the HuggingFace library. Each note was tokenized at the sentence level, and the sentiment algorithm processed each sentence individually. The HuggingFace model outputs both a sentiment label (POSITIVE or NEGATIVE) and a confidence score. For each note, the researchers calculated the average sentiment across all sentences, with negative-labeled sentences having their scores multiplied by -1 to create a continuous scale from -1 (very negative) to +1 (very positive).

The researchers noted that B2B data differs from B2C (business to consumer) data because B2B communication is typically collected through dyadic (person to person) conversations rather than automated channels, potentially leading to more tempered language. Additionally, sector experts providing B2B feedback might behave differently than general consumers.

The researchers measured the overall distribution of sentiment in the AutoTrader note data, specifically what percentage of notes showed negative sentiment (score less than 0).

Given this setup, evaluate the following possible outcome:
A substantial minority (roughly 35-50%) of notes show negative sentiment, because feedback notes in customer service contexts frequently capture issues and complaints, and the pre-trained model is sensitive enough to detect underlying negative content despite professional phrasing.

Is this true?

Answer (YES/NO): NO